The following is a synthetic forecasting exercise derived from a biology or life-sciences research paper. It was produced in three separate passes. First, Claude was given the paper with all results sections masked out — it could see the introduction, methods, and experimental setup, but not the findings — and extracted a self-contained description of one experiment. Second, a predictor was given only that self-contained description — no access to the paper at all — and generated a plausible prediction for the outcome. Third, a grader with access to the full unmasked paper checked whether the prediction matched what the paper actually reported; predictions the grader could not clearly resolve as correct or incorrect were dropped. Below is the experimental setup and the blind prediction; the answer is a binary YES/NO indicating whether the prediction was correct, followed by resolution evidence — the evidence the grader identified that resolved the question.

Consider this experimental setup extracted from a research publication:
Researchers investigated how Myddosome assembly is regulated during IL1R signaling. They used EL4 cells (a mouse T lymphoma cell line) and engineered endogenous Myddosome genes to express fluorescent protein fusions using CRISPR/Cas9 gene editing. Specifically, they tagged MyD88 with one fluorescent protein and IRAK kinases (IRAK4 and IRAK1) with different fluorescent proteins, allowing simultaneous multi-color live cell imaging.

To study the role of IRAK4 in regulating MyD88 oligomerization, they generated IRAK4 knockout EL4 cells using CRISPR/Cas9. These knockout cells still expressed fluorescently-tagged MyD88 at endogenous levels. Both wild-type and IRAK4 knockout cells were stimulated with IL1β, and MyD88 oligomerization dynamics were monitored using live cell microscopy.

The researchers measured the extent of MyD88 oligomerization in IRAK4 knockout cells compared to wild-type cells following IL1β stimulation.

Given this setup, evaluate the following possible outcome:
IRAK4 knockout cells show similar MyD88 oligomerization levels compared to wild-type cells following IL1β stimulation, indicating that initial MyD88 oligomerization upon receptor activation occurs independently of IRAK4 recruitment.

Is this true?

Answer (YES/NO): NO